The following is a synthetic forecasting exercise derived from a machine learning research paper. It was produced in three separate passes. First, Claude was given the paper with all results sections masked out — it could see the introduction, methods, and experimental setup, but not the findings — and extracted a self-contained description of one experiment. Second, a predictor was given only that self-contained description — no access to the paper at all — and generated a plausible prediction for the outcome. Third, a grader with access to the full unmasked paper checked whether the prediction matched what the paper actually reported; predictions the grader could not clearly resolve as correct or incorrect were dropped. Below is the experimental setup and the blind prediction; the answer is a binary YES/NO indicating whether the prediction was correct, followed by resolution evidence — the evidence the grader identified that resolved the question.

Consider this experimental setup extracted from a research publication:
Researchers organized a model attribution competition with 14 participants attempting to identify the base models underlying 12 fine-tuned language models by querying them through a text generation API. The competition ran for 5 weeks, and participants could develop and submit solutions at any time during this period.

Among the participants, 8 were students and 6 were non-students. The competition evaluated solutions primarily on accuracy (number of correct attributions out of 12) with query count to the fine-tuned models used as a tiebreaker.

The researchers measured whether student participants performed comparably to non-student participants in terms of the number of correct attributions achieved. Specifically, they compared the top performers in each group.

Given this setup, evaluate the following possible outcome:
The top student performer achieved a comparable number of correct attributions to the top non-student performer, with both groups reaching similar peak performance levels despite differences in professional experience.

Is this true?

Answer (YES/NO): NO